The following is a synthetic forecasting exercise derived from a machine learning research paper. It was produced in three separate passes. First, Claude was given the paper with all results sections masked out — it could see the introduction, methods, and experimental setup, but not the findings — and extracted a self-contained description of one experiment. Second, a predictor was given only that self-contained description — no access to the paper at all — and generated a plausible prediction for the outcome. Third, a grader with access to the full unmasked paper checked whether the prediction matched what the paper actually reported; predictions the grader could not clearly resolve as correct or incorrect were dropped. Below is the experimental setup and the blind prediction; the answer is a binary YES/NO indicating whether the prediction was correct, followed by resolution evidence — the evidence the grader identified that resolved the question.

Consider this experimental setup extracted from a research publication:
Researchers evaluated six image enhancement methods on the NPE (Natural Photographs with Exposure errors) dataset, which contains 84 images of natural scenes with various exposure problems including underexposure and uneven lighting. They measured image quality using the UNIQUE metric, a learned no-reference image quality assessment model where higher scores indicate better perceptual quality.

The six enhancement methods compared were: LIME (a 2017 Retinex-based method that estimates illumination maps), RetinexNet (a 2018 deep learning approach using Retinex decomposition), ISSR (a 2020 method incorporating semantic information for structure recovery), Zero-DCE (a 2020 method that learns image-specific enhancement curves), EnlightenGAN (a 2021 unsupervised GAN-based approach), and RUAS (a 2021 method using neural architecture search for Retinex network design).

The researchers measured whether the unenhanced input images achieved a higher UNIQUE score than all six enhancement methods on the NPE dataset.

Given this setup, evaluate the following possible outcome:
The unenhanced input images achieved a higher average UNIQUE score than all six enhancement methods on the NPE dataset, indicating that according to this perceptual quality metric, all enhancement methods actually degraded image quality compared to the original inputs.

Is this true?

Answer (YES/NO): YES